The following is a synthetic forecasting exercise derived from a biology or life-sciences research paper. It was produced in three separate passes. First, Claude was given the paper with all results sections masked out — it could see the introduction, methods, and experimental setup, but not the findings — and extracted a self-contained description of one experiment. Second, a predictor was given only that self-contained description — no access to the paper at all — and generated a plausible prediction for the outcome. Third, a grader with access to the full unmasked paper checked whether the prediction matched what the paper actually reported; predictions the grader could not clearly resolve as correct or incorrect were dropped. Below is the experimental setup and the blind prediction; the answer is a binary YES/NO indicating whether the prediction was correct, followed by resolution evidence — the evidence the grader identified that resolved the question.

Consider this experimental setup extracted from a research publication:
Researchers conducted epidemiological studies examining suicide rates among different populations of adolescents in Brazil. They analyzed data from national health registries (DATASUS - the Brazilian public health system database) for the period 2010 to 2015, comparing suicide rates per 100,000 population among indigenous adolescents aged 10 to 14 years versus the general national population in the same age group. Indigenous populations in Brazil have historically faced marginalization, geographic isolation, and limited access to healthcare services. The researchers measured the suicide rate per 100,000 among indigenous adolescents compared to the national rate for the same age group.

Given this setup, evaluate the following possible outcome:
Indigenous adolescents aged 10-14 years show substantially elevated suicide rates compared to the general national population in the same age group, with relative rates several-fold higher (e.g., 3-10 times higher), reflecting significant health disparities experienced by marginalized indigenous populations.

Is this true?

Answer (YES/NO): NO